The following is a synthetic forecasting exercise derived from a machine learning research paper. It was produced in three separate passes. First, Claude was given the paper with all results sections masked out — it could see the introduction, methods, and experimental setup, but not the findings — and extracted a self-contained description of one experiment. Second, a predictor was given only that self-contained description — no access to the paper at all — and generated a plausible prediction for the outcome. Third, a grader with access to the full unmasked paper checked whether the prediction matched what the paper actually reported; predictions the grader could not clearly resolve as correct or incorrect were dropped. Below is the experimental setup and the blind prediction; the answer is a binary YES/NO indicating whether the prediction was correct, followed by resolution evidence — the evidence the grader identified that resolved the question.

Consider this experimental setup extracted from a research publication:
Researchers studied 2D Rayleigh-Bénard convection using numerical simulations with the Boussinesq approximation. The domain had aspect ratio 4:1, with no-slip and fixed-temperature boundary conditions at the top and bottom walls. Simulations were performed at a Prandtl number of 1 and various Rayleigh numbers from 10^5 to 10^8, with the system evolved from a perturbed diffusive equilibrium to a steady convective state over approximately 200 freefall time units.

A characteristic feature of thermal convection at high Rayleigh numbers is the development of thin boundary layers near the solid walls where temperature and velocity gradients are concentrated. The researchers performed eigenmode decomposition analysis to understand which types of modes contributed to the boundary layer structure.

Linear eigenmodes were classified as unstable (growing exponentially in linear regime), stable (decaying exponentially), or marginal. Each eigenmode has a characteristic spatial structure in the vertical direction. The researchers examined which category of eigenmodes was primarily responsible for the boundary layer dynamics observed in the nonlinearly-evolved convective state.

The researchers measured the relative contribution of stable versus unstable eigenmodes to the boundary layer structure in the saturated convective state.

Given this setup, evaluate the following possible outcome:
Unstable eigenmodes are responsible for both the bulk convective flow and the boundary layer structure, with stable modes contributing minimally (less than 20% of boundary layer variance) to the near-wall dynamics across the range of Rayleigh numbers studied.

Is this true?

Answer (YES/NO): NO